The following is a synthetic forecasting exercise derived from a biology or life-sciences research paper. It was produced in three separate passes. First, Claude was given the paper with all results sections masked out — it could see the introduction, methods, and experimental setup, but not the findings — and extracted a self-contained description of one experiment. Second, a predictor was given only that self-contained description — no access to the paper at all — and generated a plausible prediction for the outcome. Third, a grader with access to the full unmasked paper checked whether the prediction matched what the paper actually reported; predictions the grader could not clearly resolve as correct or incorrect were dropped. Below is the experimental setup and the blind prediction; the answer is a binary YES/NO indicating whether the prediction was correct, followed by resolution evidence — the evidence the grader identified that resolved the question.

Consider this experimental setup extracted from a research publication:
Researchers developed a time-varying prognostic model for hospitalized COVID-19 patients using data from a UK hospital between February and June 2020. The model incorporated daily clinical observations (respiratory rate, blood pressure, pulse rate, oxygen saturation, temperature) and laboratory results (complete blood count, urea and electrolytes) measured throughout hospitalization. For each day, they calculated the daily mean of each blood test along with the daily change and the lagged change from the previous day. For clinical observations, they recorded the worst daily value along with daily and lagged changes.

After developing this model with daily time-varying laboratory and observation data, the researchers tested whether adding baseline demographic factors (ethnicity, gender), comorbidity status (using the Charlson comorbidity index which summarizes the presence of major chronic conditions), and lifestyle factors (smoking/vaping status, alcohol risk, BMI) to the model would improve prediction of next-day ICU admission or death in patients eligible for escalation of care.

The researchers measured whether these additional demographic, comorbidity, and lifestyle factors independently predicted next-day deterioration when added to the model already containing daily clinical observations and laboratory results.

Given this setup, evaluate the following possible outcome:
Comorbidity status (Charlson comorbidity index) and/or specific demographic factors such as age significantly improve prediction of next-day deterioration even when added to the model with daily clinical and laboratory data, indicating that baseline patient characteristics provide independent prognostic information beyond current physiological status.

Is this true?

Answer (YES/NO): NO